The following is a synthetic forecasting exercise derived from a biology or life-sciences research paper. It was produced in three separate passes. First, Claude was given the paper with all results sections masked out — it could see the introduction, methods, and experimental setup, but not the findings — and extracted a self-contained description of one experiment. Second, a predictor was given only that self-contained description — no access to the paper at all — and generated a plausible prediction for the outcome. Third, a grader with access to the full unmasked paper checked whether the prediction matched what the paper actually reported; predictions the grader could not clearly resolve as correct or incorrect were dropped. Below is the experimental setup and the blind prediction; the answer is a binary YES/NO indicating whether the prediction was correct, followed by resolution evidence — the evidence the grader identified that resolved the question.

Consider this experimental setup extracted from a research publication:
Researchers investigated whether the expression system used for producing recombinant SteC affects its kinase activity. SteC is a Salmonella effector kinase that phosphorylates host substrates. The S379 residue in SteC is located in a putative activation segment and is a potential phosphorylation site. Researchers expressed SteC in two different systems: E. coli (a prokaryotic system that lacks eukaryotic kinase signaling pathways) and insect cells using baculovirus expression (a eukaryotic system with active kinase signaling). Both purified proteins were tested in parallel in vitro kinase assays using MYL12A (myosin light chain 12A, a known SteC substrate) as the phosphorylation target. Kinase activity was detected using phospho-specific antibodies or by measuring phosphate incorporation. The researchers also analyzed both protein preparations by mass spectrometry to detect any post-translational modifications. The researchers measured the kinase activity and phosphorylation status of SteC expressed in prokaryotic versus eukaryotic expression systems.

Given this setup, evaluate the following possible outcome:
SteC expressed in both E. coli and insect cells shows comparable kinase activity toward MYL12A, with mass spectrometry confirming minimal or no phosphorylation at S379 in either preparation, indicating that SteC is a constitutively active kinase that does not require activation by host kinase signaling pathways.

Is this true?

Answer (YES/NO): NO